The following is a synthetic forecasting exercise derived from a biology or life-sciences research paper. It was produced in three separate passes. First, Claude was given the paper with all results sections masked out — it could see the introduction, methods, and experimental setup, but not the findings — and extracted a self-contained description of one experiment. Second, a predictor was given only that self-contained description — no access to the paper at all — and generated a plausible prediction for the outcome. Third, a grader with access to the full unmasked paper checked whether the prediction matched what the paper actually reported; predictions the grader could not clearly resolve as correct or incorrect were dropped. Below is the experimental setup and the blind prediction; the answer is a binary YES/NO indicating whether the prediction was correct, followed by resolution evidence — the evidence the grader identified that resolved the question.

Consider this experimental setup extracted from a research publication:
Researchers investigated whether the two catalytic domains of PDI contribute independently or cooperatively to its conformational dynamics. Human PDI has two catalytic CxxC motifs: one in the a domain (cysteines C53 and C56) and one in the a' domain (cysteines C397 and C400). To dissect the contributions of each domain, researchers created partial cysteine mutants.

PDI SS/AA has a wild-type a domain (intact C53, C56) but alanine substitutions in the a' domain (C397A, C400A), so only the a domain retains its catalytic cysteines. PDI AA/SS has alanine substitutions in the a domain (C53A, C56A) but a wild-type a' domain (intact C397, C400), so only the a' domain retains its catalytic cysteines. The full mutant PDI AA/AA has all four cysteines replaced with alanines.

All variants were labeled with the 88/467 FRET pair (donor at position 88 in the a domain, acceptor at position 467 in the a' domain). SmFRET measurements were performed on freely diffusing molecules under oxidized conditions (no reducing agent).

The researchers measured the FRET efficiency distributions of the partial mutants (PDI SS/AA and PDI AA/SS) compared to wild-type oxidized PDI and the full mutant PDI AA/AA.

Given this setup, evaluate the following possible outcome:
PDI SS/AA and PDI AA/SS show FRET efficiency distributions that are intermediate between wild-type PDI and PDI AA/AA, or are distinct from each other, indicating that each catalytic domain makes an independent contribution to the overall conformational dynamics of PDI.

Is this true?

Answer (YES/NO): NO